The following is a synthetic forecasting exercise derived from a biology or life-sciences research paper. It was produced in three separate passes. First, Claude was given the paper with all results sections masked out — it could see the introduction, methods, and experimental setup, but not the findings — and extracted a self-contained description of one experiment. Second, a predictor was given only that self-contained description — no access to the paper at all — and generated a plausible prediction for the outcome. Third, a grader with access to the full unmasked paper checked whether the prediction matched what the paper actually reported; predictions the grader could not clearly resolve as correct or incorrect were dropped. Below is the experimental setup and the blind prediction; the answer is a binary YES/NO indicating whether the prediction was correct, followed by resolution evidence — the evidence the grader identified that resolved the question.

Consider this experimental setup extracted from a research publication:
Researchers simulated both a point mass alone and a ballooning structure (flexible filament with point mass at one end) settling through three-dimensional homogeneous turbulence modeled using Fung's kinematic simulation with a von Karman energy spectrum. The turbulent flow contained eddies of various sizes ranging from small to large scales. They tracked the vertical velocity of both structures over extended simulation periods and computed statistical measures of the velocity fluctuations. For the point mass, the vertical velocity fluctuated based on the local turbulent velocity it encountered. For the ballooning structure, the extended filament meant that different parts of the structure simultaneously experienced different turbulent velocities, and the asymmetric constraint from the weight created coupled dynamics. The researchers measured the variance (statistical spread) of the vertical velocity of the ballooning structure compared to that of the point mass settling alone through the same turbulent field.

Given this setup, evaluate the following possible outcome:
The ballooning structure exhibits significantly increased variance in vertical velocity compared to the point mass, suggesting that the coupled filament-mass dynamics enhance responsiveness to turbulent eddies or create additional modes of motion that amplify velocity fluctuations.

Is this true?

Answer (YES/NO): YES